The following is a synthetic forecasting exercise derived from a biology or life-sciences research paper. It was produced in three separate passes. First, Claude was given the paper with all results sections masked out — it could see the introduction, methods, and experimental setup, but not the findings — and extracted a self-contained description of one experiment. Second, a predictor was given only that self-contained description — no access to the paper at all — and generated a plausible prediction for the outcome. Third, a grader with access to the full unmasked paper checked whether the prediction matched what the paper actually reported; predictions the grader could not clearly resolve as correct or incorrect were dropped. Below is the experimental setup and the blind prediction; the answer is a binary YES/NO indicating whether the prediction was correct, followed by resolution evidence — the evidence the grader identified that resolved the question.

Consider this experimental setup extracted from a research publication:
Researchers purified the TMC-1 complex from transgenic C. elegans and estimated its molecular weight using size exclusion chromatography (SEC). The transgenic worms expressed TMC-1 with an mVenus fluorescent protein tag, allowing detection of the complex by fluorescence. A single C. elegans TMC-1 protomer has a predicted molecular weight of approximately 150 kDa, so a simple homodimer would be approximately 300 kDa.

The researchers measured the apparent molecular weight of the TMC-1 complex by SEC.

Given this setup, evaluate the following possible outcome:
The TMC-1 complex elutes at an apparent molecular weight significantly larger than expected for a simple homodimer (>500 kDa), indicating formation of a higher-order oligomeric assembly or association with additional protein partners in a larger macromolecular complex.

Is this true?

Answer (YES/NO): YES